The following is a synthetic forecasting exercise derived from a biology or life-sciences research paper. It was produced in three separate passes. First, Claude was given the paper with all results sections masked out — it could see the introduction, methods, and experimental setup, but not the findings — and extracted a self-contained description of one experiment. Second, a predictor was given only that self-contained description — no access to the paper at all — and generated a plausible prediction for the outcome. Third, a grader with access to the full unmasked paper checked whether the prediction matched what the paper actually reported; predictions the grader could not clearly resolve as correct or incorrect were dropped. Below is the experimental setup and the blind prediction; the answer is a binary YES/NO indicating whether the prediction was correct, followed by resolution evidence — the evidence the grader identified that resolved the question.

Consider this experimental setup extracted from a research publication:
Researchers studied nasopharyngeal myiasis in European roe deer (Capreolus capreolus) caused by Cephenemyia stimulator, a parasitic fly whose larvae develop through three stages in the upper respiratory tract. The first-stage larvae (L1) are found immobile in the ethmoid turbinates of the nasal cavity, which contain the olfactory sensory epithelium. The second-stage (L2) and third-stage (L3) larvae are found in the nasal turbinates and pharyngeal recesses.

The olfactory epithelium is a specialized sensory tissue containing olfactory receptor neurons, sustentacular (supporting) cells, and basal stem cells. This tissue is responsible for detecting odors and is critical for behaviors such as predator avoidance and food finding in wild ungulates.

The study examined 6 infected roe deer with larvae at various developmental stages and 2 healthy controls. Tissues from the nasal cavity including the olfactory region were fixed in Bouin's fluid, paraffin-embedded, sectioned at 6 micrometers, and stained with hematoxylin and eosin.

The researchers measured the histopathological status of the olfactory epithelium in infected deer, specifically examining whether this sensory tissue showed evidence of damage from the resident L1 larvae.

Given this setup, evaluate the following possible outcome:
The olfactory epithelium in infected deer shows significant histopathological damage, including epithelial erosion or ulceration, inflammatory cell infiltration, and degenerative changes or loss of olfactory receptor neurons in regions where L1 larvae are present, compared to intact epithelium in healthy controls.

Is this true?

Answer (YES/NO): YES